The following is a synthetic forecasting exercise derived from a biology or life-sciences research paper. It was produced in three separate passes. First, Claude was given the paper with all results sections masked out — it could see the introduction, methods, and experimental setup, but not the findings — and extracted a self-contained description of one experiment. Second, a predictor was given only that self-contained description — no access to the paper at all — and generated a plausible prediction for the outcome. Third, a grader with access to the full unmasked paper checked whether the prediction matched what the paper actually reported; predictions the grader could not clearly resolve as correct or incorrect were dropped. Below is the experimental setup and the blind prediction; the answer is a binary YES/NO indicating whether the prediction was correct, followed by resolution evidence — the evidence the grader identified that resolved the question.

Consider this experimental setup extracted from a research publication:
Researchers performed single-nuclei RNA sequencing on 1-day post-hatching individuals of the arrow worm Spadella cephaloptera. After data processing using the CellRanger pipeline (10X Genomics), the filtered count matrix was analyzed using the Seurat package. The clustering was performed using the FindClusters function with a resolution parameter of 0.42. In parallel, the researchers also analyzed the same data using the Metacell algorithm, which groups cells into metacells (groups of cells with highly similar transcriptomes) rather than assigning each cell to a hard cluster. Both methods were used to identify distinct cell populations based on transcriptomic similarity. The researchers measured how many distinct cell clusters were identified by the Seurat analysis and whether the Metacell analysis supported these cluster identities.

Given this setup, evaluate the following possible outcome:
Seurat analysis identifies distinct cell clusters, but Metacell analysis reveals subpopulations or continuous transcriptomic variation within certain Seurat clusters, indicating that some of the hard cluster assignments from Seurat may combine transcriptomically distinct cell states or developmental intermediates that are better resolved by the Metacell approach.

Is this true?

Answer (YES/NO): NO